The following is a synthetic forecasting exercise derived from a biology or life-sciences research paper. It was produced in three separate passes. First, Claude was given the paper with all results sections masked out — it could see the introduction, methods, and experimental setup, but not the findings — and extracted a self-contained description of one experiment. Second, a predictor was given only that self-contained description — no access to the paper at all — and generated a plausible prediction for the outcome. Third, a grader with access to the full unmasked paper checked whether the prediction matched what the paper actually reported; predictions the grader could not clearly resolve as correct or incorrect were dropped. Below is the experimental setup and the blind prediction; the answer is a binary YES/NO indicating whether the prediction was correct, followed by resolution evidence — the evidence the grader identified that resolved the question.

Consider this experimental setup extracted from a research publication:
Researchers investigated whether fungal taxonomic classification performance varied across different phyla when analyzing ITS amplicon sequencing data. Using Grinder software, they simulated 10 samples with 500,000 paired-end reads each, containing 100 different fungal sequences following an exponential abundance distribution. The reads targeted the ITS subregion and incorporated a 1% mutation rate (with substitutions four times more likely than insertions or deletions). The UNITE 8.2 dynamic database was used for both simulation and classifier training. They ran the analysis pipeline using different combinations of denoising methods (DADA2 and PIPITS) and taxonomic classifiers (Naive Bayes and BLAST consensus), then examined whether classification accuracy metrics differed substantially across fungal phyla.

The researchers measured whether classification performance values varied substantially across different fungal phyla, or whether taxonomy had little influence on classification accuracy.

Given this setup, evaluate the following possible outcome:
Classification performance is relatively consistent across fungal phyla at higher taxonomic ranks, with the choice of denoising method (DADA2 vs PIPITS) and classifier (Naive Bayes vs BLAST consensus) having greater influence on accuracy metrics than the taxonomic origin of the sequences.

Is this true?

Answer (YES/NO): YES